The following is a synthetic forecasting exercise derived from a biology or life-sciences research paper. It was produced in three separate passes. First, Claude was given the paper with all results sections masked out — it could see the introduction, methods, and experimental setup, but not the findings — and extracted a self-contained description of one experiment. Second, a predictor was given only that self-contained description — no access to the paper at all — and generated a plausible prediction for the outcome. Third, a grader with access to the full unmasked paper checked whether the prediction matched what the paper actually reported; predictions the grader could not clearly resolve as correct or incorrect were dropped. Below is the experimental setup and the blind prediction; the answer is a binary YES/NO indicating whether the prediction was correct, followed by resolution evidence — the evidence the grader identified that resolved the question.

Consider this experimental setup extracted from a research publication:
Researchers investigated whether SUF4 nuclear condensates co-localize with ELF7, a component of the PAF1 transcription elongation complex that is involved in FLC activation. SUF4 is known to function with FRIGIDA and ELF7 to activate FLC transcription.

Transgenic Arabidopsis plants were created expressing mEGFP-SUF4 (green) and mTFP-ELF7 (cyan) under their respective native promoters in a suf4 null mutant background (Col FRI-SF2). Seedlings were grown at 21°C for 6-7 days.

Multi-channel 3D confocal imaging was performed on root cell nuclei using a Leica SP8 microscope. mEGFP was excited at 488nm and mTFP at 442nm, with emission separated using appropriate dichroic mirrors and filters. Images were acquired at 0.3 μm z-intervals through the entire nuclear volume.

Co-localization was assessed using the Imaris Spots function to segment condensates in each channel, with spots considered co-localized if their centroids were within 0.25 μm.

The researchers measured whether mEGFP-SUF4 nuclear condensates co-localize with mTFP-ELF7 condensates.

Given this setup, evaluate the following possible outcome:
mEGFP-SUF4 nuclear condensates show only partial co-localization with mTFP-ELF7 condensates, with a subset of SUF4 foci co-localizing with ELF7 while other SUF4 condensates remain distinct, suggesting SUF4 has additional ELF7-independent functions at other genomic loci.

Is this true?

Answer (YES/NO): YES